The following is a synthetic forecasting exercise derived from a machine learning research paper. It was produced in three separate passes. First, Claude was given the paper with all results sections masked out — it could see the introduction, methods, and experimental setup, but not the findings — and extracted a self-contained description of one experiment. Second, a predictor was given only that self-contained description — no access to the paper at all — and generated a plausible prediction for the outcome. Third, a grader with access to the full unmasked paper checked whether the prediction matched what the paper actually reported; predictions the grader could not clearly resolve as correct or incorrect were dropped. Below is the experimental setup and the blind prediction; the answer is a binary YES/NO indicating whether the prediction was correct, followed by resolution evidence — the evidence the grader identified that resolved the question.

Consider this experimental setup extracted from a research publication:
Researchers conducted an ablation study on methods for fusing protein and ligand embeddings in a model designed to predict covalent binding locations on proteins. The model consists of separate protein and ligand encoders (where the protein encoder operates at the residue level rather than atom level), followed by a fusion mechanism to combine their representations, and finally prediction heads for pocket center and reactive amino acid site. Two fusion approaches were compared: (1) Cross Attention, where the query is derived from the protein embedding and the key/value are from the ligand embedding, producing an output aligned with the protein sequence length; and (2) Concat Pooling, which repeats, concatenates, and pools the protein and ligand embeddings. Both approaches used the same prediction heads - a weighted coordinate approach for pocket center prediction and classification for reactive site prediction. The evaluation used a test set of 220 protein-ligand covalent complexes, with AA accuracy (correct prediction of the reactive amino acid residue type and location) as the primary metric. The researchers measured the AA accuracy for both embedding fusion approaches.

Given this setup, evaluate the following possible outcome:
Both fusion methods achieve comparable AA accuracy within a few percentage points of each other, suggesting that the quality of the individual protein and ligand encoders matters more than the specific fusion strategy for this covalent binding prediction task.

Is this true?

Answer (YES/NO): NO